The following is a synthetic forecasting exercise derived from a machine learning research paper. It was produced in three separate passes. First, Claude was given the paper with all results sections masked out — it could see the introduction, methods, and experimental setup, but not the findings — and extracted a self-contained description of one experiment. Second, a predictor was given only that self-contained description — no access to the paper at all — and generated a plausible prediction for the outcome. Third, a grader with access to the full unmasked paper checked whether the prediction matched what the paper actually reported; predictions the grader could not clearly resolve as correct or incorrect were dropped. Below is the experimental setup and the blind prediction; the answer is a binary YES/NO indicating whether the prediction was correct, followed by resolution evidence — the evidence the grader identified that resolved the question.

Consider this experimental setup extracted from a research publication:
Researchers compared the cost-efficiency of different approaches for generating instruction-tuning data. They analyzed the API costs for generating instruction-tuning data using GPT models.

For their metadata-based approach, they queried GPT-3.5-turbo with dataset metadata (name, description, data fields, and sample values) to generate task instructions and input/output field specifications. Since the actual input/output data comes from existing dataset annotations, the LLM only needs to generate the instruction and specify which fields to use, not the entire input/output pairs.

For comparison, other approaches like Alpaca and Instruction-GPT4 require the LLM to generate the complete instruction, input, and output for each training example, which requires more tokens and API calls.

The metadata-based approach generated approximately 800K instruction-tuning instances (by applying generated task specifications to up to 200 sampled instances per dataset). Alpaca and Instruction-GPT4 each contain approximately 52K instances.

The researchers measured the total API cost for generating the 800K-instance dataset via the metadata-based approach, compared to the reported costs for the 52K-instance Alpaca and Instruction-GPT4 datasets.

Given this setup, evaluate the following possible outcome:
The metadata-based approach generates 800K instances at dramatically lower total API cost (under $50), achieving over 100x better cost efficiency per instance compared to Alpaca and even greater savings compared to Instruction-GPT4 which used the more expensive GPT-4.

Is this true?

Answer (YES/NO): NO